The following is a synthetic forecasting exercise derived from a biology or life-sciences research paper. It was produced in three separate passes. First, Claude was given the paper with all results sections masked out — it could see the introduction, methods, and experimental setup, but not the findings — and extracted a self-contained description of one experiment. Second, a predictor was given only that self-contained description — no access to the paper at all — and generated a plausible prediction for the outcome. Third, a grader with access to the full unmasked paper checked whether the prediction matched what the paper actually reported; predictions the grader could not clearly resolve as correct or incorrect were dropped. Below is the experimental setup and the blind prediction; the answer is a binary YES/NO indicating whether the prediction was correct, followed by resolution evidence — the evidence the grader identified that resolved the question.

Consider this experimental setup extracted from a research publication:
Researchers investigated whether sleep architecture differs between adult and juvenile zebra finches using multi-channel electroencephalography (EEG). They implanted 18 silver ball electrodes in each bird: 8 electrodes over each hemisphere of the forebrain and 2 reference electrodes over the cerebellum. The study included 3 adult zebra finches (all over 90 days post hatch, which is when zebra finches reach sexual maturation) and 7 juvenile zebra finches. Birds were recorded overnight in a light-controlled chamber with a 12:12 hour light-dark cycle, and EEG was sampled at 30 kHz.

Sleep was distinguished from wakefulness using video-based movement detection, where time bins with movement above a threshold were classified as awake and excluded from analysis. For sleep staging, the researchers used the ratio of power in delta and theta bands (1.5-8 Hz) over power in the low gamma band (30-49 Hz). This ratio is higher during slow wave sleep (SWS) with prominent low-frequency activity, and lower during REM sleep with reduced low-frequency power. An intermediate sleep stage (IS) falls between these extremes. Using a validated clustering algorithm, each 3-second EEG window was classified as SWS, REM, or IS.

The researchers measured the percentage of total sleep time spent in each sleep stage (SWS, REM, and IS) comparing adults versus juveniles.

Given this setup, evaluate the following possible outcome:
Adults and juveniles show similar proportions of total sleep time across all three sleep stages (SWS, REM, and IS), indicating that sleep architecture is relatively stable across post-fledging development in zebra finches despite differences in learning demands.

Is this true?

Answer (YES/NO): NO